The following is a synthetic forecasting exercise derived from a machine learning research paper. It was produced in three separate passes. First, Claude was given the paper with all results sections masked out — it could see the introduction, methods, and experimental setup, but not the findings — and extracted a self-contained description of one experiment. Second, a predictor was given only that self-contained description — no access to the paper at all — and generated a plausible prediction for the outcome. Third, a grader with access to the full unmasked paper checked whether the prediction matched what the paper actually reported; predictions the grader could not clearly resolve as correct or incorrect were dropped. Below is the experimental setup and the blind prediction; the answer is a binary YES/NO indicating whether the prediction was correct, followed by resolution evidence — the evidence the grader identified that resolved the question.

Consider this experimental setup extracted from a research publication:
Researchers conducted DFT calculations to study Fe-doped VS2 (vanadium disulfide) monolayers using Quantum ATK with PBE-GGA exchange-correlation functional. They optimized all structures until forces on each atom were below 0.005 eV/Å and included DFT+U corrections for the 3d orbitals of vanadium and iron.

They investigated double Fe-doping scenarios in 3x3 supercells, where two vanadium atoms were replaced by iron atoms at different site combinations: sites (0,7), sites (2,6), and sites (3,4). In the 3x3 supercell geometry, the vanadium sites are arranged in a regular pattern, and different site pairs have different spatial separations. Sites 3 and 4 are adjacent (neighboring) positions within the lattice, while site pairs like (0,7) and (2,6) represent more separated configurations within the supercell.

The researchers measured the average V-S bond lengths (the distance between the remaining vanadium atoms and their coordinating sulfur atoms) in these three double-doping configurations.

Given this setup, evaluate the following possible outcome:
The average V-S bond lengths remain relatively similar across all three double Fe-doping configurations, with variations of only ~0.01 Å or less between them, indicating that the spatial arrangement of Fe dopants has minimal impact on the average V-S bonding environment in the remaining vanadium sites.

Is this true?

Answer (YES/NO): YES